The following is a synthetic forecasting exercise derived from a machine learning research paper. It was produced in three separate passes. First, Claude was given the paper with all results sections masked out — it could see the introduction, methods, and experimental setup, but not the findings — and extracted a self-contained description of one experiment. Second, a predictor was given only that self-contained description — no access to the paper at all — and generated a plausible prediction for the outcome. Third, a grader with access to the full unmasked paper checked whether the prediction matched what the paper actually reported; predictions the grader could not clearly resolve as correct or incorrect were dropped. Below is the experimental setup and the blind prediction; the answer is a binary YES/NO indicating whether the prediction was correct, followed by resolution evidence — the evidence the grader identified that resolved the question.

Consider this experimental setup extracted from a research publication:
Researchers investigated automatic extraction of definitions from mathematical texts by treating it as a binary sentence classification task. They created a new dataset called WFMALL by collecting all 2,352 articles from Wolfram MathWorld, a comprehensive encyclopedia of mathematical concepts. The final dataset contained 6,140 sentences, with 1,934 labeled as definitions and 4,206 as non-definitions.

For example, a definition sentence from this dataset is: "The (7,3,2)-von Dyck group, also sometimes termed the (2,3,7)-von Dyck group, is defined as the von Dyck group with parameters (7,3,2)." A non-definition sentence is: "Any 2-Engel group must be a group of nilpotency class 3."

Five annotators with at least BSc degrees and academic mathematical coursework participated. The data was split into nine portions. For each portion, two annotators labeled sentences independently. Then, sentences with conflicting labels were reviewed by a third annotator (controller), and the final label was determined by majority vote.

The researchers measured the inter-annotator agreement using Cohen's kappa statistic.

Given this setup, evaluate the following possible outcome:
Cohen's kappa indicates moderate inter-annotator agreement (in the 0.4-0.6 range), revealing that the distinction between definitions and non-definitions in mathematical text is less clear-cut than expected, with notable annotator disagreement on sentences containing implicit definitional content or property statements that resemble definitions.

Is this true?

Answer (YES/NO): NO